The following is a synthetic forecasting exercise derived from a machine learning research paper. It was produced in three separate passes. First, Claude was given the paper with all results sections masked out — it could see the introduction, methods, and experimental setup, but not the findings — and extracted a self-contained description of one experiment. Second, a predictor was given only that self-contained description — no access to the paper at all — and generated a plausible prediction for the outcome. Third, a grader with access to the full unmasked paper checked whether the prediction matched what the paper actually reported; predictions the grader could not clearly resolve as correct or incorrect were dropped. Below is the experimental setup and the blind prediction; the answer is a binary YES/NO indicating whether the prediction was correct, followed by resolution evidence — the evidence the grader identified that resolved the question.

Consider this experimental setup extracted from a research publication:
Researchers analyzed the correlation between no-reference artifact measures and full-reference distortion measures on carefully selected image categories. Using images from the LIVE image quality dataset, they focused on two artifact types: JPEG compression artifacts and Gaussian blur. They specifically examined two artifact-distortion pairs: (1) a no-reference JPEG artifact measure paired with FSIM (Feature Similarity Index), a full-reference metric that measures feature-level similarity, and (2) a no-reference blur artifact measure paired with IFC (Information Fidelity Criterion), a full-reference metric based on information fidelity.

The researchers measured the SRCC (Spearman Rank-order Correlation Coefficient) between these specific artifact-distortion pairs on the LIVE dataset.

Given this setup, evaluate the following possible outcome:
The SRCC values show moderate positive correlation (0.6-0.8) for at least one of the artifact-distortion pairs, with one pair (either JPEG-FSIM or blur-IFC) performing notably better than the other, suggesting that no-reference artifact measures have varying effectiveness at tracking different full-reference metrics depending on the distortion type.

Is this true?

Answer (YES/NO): NO